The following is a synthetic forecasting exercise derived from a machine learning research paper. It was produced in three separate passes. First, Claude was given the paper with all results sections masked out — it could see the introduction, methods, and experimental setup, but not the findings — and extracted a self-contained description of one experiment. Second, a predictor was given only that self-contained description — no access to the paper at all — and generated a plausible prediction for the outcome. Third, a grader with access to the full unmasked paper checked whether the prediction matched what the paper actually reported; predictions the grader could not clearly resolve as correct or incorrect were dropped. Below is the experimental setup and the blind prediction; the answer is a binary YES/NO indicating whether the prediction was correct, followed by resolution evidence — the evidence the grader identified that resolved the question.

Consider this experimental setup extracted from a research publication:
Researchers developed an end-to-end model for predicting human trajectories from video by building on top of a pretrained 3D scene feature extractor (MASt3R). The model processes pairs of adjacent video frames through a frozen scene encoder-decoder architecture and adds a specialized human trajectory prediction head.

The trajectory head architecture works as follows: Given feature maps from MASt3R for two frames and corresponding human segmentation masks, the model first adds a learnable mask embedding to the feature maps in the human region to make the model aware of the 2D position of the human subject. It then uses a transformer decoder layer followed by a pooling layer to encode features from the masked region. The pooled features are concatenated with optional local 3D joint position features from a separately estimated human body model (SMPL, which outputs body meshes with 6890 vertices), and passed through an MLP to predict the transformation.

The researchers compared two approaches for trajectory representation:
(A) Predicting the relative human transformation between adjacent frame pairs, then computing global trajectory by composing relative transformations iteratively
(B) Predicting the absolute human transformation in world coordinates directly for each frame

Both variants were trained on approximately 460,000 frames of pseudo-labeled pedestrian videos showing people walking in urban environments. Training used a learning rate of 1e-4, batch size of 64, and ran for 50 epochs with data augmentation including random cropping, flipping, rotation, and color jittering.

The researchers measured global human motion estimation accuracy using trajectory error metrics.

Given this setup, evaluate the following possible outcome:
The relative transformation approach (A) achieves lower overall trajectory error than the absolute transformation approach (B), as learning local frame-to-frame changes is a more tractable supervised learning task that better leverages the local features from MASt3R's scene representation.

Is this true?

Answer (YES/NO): YES